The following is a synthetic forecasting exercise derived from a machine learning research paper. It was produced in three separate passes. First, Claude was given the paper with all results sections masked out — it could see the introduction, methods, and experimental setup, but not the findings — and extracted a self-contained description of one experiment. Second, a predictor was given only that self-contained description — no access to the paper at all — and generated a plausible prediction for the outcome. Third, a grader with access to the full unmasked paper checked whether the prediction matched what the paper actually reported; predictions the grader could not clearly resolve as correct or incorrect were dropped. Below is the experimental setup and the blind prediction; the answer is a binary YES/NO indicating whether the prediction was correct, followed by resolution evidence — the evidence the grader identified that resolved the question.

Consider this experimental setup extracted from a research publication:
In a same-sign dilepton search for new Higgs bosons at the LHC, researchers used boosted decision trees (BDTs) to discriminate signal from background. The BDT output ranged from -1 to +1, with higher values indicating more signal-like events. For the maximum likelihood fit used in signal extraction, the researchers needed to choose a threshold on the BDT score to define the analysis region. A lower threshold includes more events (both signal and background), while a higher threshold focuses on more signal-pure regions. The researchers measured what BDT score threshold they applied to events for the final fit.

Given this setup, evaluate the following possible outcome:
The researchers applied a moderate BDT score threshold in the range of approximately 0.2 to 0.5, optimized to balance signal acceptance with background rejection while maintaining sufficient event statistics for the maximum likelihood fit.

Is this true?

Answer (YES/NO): NO